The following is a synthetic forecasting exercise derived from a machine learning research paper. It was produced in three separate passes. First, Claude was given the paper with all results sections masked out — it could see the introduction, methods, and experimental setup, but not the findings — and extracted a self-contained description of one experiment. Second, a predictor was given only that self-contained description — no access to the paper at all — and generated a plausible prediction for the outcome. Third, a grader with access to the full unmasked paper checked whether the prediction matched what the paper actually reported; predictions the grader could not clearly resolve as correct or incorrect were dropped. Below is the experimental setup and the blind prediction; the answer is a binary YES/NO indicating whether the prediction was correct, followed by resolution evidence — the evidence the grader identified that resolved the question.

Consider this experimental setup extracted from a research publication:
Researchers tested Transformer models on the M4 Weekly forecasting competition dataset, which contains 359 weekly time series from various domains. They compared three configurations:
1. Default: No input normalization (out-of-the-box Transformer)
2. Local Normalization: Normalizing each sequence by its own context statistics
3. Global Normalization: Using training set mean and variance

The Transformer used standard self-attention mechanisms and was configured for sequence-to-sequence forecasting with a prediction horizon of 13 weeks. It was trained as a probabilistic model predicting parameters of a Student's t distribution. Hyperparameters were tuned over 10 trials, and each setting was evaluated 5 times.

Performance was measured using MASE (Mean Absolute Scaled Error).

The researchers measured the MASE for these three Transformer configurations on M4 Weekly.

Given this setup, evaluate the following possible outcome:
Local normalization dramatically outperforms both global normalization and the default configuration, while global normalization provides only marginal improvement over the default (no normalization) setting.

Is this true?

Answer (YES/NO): NO